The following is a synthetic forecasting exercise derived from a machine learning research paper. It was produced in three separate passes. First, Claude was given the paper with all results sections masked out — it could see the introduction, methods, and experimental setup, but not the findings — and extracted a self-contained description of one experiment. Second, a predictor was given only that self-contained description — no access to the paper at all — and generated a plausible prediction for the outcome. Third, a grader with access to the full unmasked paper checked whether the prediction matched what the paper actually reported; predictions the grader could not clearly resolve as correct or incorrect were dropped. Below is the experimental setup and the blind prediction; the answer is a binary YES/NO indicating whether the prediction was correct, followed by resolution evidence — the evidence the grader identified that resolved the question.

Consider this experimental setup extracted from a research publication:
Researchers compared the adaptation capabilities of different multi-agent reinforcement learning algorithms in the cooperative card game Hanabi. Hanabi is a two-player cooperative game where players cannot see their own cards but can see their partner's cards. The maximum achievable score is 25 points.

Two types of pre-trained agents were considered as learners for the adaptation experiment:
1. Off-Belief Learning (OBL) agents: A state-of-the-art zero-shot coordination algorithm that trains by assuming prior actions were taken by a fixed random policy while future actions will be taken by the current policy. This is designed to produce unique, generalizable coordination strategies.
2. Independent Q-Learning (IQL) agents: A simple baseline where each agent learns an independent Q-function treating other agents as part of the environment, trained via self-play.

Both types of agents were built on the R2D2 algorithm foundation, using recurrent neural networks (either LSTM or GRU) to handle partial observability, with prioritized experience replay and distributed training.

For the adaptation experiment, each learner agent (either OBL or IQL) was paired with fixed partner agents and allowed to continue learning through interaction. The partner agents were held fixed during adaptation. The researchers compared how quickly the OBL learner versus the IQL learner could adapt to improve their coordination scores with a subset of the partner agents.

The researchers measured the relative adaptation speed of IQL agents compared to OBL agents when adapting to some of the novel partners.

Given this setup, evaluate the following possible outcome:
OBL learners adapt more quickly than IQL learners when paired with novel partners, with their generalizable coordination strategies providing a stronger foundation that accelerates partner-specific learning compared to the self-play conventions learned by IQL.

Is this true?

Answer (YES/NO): NO